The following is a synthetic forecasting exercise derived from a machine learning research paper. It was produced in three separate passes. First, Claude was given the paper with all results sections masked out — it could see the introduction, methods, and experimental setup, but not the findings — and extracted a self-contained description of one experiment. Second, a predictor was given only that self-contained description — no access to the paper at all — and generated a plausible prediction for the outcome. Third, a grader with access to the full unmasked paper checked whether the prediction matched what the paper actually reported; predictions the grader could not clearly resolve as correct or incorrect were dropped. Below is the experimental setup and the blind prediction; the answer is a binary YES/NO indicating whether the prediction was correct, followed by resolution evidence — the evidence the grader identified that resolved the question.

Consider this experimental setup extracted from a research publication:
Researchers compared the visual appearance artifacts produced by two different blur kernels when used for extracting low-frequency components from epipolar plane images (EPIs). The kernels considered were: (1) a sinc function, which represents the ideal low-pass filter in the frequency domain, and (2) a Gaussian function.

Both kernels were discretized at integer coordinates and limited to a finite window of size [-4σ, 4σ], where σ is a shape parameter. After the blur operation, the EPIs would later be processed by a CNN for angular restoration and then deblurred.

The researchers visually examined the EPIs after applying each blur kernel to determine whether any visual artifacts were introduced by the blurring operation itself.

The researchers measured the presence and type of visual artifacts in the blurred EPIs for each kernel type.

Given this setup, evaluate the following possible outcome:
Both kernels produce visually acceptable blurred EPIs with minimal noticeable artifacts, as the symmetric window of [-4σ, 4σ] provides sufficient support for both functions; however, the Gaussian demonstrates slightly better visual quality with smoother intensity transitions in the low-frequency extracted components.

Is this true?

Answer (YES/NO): NO